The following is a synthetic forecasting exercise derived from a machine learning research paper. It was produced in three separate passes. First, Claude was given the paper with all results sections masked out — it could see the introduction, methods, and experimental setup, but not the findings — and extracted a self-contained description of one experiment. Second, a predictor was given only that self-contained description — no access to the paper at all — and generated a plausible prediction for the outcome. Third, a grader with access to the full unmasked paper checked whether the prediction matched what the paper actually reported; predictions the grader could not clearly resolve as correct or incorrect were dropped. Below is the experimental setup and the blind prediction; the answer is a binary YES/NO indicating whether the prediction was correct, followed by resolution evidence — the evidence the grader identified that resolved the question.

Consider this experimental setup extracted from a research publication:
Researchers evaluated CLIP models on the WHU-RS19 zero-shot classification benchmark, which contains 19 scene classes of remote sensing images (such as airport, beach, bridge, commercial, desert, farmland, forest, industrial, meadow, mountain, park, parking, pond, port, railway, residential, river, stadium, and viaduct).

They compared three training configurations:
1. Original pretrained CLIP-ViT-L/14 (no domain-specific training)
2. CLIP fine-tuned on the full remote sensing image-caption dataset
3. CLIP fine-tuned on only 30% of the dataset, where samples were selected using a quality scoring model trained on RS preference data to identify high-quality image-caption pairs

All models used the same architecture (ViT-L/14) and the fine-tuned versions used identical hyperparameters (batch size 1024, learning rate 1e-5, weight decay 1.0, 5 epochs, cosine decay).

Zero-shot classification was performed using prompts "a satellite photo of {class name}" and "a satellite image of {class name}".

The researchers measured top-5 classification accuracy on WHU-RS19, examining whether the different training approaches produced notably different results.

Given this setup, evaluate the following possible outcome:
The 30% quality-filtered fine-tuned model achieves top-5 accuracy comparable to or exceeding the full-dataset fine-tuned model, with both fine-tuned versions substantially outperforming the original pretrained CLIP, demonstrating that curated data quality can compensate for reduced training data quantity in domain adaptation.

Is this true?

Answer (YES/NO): NO